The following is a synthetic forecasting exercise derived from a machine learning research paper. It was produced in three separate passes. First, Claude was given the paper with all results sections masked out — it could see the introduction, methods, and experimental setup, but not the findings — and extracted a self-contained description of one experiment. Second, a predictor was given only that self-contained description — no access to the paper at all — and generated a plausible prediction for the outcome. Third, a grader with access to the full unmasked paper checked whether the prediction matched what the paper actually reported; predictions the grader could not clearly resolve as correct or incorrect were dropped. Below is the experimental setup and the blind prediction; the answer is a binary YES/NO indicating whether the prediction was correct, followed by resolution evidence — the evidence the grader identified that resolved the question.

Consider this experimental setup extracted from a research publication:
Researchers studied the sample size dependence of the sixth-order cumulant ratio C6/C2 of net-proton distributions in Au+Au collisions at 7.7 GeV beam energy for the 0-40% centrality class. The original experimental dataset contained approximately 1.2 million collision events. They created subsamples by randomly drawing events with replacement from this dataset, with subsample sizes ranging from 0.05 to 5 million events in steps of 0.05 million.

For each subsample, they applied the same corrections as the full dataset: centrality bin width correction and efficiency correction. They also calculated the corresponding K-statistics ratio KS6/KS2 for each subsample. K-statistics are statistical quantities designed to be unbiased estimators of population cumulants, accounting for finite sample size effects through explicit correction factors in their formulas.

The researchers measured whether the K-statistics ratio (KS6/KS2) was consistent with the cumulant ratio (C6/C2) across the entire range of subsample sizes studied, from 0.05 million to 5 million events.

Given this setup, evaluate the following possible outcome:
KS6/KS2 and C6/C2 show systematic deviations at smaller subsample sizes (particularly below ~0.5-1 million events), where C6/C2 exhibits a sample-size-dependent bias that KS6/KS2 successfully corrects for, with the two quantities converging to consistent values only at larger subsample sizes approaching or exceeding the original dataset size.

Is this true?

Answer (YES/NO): NO